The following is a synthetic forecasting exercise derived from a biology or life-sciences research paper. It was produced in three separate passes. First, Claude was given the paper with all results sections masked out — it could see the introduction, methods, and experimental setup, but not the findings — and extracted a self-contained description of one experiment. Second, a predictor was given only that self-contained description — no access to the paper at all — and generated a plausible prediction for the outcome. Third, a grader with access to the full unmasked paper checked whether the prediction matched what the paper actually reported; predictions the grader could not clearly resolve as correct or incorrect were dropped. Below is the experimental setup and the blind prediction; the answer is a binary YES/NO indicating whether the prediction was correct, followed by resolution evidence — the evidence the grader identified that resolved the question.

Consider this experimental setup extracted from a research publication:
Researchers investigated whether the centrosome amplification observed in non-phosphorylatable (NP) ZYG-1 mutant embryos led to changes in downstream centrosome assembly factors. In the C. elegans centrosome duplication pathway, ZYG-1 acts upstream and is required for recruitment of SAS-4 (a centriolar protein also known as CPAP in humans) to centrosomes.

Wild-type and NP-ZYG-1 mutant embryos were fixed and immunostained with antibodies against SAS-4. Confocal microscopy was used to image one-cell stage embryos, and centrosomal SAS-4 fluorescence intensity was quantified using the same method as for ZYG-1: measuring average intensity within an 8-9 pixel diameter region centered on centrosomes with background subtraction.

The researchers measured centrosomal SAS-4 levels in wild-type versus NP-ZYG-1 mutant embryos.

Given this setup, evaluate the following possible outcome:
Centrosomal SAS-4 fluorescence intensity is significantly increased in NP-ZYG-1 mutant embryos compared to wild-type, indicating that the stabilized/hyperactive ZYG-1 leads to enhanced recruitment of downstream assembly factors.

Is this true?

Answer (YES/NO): YES